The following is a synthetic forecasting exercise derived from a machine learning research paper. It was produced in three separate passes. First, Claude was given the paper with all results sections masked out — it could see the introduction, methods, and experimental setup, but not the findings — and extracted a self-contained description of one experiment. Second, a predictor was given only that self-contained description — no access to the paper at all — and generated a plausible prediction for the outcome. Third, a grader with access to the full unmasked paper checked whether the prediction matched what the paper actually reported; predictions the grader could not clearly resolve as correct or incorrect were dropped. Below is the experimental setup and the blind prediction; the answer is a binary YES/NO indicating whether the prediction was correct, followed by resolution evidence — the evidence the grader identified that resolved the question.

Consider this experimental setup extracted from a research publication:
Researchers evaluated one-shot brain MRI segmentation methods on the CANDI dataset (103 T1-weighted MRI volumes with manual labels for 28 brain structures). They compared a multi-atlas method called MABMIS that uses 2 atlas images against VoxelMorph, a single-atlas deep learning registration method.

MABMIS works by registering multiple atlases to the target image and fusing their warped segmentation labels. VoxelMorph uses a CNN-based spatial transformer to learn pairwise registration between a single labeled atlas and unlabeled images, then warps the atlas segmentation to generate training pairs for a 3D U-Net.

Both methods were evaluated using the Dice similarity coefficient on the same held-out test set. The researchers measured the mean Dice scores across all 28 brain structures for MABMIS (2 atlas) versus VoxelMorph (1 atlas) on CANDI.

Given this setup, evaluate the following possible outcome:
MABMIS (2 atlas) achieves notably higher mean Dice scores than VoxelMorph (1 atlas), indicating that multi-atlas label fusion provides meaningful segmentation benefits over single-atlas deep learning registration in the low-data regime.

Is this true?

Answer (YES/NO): NO